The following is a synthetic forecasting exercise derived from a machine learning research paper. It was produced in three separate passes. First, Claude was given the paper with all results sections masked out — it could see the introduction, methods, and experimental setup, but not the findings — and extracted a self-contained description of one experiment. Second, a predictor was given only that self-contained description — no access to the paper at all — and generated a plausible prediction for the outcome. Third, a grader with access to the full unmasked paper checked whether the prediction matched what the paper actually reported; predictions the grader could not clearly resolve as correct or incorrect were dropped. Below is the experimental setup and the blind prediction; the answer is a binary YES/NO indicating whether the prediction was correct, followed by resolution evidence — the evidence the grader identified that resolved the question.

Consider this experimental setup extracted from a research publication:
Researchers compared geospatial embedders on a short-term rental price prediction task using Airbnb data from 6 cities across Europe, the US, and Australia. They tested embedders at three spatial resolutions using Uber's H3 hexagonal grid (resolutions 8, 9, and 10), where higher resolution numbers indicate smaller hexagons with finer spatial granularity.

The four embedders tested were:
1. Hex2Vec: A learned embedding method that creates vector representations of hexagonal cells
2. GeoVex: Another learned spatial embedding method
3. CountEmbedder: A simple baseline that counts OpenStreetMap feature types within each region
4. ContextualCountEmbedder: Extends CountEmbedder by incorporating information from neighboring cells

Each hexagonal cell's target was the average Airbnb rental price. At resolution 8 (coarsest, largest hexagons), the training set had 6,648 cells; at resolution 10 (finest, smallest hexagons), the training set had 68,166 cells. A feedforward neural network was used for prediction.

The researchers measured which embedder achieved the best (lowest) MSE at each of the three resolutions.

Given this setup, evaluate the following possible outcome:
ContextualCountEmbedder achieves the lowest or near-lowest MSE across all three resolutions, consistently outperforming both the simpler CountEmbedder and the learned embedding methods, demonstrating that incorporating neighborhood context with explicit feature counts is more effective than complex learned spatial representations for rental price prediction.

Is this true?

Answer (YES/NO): NO